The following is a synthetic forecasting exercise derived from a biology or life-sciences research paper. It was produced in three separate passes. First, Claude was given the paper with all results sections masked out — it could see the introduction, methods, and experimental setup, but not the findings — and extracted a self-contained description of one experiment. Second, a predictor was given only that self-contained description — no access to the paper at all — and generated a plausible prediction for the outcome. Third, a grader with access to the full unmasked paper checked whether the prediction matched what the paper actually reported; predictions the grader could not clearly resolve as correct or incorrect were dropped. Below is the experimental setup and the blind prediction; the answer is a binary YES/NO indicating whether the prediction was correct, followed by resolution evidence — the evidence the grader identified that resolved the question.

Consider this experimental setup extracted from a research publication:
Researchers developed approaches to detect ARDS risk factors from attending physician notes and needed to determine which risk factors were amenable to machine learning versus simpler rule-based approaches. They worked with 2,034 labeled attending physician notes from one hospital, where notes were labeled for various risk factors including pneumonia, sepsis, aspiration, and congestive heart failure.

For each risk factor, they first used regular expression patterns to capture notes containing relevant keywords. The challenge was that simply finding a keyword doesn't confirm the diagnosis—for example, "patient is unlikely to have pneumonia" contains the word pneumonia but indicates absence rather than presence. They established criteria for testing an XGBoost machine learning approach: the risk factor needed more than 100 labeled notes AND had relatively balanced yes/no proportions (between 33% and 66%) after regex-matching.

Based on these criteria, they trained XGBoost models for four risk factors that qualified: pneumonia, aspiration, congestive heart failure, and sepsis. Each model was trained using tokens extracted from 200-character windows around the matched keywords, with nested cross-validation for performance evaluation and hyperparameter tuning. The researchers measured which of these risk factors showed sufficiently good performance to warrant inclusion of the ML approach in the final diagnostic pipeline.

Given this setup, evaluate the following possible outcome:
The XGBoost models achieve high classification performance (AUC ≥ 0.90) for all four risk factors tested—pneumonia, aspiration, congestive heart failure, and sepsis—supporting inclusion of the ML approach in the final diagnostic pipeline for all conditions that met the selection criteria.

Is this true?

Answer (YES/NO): NO